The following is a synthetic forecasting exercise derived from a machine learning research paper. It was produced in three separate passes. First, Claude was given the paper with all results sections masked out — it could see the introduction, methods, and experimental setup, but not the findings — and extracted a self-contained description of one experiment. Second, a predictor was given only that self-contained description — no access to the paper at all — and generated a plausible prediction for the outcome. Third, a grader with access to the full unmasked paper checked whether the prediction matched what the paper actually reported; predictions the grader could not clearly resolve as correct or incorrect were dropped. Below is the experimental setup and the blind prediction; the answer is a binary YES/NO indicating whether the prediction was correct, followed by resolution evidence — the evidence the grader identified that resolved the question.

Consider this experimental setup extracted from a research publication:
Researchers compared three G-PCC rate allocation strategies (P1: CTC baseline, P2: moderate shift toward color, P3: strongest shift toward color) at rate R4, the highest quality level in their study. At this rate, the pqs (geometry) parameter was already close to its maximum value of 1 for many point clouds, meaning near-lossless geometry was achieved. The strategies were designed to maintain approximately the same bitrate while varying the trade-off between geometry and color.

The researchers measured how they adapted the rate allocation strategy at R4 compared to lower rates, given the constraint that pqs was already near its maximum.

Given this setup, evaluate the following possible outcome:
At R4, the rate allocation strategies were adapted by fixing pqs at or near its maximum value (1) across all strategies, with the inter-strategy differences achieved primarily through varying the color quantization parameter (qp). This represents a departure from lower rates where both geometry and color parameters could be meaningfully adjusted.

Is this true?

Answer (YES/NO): NO